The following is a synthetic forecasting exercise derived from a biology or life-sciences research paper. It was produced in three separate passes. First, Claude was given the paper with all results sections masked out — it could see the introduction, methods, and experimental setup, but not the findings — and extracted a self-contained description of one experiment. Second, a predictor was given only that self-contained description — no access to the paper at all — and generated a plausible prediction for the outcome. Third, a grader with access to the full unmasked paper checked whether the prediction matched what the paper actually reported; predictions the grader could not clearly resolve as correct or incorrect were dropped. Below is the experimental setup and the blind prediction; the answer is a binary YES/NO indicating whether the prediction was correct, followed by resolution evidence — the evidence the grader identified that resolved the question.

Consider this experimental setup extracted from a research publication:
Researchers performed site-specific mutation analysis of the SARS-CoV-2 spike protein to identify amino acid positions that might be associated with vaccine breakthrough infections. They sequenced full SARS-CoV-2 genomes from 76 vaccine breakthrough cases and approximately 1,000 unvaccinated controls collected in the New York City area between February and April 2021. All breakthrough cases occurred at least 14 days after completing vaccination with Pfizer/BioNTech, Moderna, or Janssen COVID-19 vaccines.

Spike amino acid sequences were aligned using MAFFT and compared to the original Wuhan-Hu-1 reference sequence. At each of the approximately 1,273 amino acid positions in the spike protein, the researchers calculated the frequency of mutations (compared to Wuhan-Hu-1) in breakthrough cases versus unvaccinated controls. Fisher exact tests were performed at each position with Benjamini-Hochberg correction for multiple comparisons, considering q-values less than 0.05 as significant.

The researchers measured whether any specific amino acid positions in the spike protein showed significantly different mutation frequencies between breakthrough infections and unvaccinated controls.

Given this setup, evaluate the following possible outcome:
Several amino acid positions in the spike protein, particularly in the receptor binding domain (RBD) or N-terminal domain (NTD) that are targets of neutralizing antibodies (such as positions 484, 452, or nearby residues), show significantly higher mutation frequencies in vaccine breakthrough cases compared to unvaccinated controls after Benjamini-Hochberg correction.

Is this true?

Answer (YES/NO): NO